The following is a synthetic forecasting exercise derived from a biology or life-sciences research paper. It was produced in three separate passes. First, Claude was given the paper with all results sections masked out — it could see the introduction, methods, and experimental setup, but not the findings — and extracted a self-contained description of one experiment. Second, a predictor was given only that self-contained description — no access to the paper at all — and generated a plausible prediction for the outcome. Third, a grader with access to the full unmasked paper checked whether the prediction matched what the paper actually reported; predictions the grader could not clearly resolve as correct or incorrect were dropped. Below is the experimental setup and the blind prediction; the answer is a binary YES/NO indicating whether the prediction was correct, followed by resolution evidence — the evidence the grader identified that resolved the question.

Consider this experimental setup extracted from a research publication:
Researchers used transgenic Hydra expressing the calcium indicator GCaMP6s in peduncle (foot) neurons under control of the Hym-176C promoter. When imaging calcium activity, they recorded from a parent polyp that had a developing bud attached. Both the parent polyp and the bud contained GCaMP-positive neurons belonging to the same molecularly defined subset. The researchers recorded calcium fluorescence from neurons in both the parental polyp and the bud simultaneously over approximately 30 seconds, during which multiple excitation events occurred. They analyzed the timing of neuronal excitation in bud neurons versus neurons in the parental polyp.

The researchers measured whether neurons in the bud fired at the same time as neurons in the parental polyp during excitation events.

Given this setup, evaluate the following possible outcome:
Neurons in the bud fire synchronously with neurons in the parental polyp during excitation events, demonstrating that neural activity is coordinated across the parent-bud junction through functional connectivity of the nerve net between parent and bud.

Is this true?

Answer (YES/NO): NO